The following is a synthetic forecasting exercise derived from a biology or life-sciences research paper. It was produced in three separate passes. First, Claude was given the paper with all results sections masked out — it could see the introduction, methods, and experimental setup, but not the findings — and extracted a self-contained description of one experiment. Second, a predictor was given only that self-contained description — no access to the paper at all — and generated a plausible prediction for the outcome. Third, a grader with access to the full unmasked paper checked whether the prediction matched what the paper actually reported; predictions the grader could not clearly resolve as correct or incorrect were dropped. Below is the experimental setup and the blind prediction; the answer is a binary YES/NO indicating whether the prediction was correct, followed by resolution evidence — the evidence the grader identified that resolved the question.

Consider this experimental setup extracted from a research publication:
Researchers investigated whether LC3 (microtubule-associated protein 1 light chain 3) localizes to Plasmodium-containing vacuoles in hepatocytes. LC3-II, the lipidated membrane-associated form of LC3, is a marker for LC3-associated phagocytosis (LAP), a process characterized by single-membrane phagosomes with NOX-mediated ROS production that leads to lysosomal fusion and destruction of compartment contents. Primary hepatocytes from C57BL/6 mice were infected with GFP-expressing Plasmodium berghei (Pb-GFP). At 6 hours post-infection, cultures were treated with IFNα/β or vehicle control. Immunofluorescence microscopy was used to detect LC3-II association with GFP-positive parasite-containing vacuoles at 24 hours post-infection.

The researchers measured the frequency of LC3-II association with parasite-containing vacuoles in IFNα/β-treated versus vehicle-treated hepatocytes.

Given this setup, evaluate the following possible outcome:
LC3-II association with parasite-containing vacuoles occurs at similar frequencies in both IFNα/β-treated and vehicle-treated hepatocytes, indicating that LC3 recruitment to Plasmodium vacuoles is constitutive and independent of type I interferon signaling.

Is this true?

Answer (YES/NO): NO